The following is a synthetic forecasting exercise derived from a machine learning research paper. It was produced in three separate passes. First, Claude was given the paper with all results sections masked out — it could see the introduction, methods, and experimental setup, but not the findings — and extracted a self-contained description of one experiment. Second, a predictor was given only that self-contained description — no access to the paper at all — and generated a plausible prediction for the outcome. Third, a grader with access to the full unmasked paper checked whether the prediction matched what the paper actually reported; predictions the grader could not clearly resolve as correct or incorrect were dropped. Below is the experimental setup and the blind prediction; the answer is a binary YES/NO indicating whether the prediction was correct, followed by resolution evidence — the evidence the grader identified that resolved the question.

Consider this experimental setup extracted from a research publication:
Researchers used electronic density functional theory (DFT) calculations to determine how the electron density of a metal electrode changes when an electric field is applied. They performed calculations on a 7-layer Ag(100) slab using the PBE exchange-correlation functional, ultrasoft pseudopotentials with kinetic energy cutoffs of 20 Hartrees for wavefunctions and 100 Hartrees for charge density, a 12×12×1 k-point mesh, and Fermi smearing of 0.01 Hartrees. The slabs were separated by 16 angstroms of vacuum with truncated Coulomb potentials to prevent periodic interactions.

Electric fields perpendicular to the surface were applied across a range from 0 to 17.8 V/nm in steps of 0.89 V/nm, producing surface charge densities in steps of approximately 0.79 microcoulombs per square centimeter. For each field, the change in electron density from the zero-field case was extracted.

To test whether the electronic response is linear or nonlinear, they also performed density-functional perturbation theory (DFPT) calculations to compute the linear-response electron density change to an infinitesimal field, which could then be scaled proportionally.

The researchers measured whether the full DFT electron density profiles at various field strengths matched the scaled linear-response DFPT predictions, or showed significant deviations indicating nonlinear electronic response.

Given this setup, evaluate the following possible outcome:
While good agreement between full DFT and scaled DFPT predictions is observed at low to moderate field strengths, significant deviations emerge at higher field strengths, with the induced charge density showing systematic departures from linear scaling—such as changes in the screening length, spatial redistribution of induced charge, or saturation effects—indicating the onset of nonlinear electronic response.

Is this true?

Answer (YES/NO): NO